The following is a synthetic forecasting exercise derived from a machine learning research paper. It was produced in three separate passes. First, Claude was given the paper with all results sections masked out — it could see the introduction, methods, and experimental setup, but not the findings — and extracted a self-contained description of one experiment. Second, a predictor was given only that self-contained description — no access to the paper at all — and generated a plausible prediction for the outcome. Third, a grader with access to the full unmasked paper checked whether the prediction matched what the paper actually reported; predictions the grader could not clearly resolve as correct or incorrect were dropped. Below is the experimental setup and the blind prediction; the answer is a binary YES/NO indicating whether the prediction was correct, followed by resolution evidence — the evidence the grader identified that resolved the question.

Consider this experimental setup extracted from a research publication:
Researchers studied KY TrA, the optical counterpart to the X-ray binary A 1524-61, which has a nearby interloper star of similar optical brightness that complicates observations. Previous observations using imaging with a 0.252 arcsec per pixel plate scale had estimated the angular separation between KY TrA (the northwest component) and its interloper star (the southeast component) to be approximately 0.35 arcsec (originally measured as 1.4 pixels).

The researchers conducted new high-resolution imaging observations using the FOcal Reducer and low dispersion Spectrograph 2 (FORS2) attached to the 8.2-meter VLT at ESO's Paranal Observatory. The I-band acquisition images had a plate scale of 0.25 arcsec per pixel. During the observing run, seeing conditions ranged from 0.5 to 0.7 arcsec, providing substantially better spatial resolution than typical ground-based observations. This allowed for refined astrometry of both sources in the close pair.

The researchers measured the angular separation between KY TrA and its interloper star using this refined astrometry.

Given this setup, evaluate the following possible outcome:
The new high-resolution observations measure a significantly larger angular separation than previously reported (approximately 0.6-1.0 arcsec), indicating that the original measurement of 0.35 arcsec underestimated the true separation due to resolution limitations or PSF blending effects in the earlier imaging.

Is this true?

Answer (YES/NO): YES